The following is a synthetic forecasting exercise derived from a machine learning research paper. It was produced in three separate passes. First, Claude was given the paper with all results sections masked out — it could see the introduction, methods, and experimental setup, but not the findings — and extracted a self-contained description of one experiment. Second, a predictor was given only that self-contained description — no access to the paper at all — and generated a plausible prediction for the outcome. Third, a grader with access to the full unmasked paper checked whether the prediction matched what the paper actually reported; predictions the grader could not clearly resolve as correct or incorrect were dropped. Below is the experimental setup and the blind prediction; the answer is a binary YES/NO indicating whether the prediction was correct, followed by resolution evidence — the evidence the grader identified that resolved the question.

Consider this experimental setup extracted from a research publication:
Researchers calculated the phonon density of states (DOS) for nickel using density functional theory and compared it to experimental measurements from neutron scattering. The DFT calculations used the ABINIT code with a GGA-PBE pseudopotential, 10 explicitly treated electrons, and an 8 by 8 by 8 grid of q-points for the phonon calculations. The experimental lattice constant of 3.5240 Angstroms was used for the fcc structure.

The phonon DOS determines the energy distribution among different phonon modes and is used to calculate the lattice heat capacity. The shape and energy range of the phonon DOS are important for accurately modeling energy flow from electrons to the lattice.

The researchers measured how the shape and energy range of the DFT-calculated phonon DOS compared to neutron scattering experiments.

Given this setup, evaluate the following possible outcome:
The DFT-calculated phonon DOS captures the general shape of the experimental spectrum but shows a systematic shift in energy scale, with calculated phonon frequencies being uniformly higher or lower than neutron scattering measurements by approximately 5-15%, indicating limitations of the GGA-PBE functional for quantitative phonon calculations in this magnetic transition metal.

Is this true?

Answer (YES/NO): NO